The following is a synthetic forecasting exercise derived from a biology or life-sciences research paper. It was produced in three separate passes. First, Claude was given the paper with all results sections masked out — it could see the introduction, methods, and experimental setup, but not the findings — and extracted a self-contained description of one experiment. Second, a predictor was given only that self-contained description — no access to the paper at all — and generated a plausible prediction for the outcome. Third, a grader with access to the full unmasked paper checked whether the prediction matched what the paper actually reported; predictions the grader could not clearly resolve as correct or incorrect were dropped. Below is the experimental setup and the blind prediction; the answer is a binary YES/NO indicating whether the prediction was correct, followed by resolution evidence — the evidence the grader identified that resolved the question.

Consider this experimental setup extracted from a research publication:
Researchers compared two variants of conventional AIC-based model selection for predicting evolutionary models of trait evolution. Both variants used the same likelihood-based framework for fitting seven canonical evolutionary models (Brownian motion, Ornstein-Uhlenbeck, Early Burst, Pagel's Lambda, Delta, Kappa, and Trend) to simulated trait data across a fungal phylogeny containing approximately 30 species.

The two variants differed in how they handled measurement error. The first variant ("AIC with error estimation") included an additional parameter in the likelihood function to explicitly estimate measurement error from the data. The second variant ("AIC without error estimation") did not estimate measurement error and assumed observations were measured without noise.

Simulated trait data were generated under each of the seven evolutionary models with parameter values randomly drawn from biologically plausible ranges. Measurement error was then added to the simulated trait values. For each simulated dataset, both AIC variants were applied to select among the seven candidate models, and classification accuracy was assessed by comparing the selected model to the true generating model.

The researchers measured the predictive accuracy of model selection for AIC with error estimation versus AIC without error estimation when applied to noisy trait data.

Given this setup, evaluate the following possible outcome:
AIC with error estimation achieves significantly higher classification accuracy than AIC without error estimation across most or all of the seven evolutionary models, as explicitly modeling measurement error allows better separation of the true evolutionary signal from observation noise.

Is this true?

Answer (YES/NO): NO